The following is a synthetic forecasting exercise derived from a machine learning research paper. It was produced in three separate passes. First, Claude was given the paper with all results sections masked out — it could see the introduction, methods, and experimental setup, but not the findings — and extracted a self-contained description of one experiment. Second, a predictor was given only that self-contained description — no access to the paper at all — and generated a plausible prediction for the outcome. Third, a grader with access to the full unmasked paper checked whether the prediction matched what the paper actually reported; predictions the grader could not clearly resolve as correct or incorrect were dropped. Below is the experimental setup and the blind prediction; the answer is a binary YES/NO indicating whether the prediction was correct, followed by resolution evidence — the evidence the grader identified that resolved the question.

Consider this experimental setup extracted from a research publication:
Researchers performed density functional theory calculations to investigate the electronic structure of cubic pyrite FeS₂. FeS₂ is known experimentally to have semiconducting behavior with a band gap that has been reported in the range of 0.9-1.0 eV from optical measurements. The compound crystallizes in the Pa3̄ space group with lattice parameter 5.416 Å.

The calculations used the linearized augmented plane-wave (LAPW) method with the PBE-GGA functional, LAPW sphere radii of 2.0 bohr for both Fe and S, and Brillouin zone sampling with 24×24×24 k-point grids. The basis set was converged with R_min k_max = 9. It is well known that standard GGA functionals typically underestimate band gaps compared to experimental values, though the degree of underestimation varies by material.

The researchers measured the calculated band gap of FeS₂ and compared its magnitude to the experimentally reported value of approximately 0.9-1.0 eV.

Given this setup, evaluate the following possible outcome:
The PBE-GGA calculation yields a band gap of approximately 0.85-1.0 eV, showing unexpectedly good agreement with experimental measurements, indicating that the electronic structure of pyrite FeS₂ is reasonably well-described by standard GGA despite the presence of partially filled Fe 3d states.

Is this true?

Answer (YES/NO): NO